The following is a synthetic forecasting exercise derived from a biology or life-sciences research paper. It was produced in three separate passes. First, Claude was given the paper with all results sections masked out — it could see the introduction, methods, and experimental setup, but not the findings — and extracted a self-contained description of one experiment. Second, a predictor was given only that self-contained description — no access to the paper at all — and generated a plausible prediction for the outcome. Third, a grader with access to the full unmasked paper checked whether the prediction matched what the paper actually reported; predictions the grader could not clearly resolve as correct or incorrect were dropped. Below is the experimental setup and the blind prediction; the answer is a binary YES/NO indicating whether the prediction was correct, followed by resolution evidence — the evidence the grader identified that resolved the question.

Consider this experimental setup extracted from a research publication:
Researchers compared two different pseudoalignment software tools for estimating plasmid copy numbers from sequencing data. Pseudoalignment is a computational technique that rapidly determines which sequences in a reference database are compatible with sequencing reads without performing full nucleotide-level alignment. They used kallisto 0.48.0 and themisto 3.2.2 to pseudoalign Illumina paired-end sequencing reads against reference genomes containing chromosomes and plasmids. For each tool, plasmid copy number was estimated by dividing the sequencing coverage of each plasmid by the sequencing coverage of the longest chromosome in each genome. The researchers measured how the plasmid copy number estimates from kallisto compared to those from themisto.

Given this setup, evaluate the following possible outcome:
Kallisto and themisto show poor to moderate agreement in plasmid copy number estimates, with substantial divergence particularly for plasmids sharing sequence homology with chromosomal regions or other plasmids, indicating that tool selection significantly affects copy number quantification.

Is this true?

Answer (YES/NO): NO